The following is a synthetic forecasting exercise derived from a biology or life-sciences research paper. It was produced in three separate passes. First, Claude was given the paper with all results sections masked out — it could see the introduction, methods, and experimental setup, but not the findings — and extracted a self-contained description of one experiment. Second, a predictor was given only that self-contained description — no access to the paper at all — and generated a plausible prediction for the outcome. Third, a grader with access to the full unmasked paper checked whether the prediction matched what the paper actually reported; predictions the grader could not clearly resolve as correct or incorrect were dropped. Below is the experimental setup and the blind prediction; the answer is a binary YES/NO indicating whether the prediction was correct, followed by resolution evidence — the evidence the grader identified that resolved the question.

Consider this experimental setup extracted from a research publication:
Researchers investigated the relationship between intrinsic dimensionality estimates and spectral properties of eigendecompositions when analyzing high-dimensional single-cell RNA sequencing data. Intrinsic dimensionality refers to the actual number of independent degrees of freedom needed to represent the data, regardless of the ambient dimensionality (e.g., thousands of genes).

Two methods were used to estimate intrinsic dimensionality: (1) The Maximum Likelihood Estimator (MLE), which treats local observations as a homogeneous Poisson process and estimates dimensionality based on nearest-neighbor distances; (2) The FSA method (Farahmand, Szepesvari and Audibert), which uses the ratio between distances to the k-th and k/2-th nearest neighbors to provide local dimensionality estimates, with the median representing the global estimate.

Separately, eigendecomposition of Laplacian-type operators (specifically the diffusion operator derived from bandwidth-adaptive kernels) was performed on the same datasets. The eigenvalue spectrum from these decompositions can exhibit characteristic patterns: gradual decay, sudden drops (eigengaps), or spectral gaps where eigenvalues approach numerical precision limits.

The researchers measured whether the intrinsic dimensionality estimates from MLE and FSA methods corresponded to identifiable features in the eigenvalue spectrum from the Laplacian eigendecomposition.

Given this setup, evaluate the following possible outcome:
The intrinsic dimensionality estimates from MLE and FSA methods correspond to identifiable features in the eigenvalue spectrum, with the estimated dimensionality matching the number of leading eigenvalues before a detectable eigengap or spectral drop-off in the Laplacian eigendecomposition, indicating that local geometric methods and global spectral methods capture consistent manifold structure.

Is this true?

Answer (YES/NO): YES